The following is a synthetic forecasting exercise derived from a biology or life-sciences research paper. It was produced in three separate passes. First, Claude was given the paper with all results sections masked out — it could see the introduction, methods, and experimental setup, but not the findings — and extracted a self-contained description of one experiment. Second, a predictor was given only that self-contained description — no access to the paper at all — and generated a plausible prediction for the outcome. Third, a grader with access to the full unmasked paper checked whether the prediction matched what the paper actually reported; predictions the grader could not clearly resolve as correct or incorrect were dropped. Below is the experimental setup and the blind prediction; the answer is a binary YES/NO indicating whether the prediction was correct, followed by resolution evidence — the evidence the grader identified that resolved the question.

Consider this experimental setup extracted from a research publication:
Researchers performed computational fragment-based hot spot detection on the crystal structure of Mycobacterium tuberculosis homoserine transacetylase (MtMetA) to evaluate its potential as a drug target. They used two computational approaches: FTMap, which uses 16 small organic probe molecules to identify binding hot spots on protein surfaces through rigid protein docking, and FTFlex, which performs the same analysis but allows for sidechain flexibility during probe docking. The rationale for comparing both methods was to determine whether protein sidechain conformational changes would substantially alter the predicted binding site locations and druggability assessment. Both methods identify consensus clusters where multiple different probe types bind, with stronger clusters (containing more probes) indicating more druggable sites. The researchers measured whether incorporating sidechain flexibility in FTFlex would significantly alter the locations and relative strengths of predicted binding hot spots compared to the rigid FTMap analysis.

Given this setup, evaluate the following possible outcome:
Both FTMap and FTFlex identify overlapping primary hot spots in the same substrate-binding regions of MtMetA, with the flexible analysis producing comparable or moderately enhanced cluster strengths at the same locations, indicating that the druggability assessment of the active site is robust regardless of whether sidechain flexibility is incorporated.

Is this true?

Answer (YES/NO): YES